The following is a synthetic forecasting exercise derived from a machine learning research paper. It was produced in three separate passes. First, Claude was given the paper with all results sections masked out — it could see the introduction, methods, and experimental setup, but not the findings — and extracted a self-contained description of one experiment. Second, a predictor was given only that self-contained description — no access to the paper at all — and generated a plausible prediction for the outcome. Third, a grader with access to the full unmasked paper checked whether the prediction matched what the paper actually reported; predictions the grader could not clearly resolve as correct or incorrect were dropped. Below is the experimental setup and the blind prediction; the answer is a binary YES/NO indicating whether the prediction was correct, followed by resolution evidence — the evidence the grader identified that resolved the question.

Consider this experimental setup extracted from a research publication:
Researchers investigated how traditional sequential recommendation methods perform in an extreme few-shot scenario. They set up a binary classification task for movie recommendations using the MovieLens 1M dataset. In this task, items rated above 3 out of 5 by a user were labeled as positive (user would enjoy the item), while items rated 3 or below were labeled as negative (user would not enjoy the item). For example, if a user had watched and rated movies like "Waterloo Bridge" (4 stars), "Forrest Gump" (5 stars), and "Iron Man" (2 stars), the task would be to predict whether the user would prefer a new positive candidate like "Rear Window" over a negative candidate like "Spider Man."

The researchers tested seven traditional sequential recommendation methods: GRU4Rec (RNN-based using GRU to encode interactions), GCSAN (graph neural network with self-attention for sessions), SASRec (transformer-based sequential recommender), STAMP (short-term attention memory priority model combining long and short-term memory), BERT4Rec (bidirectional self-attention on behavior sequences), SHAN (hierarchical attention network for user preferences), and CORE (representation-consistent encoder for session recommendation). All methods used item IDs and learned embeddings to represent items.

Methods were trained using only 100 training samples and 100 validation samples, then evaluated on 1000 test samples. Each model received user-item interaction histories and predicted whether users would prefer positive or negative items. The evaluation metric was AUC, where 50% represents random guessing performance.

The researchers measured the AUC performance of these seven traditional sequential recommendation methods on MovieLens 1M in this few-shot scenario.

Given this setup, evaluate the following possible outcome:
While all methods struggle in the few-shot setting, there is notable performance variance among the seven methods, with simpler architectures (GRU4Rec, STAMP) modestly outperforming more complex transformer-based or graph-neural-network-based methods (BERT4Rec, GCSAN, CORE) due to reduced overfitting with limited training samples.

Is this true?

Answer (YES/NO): NO